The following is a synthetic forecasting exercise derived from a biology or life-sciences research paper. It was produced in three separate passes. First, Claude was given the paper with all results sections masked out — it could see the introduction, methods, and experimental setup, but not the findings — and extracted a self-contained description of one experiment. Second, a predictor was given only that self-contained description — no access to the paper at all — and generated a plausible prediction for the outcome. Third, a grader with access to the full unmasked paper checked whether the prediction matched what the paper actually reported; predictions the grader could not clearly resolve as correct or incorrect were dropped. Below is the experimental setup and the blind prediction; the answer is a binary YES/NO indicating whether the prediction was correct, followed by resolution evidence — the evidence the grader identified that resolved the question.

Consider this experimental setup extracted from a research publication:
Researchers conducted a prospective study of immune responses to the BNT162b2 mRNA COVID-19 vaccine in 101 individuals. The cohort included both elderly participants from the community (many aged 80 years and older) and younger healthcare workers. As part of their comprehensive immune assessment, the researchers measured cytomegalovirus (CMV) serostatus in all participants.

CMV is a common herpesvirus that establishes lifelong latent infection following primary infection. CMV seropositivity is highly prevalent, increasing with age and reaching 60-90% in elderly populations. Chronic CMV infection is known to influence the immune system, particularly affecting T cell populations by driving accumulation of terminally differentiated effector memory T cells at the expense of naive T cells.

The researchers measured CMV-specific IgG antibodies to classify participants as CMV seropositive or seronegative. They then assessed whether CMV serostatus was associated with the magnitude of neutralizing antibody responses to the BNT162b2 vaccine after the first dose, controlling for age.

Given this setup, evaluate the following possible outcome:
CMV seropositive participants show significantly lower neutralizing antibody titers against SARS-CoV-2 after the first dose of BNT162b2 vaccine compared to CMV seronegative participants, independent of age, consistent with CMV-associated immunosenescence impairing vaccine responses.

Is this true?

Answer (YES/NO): NO